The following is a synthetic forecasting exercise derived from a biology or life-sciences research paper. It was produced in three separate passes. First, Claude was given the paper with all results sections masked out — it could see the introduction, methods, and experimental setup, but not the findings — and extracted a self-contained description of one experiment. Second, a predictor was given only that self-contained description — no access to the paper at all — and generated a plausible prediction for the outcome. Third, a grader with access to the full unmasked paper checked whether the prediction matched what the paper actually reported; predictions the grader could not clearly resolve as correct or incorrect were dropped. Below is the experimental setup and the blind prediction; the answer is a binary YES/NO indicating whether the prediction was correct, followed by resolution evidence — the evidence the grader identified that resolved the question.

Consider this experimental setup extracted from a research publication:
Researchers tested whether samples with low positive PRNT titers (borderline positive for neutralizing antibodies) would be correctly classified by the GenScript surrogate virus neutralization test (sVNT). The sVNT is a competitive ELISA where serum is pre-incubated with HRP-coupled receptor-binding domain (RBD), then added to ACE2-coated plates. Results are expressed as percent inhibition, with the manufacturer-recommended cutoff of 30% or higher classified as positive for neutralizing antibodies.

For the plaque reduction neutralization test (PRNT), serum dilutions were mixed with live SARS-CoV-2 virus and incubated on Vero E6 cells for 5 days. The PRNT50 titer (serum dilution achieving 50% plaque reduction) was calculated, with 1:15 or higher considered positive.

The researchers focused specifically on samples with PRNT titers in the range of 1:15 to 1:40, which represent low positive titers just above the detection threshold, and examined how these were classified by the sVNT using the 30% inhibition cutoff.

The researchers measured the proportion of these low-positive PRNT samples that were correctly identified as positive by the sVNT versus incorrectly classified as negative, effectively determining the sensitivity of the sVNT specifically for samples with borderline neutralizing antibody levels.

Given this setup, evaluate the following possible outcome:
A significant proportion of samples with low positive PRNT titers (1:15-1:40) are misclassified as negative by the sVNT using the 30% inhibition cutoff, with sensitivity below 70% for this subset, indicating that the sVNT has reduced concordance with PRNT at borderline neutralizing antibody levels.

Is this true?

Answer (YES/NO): YES